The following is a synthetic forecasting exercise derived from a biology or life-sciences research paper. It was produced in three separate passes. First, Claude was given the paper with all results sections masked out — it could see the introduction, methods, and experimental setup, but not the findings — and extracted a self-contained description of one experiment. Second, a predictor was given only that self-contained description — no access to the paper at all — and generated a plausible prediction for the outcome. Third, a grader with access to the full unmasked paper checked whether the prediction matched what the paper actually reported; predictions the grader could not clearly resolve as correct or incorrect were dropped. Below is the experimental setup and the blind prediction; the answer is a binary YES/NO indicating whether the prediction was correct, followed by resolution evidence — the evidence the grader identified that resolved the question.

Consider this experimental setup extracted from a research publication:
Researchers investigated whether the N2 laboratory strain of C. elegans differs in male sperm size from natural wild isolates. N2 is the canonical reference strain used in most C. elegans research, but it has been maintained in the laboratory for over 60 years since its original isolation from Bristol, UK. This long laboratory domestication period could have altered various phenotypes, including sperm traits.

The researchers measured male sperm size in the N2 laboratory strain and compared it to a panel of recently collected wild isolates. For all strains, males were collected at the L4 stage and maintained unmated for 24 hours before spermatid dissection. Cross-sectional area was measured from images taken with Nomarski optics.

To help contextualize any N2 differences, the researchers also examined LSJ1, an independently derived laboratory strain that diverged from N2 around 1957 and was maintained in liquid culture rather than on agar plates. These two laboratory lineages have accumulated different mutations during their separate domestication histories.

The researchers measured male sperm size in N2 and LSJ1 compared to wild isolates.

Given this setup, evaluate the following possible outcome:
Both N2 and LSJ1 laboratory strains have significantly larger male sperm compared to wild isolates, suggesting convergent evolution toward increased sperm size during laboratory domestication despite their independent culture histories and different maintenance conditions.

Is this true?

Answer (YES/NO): NO